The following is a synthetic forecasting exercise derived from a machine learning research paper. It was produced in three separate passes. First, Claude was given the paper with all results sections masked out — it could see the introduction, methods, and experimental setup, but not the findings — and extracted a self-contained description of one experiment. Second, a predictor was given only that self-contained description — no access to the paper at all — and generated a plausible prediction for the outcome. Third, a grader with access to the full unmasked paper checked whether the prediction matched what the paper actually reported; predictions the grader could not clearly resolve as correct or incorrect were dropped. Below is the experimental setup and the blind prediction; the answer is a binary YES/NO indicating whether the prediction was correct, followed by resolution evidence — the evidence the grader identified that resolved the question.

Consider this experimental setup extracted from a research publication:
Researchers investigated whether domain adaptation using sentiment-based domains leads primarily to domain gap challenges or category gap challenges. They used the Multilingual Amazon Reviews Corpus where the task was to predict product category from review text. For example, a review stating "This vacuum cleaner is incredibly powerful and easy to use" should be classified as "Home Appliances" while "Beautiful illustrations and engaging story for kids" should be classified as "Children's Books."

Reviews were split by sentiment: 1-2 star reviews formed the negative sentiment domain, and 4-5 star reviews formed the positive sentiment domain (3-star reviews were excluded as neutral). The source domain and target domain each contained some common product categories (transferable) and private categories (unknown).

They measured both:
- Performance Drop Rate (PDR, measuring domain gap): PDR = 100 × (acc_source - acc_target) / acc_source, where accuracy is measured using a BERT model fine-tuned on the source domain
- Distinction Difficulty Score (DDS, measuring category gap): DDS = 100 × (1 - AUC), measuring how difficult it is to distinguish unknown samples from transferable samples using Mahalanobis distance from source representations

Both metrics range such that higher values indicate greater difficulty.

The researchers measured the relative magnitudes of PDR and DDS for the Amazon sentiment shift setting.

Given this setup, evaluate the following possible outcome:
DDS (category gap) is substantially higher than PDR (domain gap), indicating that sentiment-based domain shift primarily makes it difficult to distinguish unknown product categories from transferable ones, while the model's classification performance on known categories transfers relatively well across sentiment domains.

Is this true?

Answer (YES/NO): YES